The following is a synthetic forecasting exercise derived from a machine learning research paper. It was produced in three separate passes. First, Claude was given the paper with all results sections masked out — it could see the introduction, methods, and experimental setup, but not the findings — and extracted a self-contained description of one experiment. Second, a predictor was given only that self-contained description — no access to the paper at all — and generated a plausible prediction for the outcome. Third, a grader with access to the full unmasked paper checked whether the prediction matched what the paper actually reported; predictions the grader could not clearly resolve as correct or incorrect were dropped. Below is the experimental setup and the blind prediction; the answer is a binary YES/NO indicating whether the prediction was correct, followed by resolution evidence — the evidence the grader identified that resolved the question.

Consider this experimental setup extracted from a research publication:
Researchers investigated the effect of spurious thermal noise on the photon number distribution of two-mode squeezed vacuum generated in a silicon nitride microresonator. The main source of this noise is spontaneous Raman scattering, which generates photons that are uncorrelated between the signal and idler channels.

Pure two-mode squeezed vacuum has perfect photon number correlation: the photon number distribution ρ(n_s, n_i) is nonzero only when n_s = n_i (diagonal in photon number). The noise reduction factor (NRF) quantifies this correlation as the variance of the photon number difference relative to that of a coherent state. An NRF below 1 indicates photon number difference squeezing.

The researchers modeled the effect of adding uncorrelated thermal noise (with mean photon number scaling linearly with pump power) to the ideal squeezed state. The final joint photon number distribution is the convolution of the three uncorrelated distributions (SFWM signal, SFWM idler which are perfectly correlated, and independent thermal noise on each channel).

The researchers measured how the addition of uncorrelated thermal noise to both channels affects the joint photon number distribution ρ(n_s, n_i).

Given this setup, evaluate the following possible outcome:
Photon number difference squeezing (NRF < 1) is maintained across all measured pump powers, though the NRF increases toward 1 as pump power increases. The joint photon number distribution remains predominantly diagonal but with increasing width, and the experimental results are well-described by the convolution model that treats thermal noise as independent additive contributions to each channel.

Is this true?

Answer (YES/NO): NO